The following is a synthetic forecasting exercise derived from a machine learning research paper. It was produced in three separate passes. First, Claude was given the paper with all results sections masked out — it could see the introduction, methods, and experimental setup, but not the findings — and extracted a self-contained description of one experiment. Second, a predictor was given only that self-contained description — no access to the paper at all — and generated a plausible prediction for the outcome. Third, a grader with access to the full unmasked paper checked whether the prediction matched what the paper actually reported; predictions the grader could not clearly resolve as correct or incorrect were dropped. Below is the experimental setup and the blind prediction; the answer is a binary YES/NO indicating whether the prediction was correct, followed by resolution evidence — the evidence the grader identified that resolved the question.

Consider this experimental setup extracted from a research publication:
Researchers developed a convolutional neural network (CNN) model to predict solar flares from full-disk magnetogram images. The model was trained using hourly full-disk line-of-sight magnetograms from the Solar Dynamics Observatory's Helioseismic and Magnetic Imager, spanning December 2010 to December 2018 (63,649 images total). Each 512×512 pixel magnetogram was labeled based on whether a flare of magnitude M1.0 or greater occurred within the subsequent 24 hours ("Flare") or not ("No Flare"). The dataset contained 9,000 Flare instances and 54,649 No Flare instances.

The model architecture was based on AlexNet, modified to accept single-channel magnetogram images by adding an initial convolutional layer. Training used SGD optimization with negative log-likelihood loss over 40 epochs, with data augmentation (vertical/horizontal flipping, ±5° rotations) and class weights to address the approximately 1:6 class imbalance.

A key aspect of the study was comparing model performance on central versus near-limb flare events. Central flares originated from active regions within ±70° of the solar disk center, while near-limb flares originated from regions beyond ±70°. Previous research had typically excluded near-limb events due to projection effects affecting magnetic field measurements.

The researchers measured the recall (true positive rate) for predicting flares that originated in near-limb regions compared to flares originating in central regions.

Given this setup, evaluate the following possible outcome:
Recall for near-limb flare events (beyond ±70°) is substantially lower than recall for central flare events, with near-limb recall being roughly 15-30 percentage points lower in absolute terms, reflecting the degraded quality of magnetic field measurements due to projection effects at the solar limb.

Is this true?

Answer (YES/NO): YES